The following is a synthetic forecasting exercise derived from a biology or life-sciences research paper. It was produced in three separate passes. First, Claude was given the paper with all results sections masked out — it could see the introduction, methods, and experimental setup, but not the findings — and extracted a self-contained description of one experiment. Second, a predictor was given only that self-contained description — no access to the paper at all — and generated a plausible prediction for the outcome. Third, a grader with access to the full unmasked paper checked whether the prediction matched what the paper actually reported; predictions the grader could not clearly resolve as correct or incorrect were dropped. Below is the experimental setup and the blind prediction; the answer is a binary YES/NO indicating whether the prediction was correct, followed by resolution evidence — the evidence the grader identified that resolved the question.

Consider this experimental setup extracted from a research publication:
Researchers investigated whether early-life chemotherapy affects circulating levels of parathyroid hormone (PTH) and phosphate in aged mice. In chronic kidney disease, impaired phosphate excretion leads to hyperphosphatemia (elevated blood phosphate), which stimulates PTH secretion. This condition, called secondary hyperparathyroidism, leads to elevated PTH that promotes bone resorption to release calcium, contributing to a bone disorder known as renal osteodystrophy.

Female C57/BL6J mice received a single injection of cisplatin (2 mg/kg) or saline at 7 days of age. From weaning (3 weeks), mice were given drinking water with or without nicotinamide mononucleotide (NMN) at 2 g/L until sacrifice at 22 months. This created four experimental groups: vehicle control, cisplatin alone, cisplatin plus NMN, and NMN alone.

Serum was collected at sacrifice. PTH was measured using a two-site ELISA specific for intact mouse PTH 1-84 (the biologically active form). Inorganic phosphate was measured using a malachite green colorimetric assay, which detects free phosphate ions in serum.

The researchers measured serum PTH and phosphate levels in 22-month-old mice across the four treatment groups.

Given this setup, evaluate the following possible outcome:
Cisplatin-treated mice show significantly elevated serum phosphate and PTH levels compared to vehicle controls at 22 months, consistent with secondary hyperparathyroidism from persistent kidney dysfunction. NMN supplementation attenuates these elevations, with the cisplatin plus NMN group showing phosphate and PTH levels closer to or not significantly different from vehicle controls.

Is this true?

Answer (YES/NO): NO